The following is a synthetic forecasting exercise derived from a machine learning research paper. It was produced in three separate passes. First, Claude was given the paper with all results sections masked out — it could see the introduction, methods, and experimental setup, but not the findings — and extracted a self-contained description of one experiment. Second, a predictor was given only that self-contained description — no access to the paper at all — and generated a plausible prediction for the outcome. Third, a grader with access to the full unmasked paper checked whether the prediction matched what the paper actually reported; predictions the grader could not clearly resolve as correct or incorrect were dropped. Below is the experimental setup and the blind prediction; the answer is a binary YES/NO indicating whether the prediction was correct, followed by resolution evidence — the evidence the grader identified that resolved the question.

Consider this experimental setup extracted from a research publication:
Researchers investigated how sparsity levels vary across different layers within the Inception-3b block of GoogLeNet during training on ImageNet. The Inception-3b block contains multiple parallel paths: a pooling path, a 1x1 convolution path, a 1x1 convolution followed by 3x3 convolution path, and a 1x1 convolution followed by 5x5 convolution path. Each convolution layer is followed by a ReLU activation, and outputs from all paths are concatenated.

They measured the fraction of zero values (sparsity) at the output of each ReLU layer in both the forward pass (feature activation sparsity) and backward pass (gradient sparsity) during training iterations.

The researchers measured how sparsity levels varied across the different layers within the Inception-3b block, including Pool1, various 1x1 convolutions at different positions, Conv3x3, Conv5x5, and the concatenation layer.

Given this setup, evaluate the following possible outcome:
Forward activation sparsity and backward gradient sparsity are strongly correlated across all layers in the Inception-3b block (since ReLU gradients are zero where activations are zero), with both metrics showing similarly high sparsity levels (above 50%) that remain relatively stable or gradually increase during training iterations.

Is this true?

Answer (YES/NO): NO